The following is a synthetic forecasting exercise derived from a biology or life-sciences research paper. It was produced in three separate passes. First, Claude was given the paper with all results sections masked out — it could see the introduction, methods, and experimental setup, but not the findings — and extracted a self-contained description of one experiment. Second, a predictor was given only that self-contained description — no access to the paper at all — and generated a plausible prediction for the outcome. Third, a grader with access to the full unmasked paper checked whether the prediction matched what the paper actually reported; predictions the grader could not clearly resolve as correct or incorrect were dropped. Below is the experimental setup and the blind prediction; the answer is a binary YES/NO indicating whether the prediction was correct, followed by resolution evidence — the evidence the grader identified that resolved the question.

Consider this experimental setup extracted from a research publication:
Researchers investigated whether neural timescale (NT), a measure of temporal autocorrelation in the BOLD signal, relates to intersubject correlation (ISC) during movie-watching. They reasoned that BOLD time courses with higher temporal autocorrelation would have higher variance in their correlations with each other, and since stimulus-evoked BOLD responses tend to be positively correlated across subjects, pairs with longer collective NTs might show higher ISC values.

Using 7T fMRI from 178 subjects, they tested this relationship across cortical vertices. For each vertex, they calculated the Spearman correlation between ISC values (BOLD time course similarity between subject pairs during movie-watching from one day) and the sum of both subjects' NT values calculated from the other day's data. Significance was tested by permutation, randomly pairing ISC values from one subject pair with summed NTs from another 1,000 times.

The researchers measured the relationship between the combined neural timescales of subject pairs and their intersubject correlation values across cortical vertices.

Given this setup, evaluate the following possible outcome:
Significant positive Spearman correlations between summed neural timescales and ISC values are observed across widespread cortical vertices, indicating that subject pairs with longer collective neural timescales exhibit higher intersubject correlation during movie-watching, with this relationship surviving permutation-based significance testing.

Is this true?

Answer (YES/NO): YES